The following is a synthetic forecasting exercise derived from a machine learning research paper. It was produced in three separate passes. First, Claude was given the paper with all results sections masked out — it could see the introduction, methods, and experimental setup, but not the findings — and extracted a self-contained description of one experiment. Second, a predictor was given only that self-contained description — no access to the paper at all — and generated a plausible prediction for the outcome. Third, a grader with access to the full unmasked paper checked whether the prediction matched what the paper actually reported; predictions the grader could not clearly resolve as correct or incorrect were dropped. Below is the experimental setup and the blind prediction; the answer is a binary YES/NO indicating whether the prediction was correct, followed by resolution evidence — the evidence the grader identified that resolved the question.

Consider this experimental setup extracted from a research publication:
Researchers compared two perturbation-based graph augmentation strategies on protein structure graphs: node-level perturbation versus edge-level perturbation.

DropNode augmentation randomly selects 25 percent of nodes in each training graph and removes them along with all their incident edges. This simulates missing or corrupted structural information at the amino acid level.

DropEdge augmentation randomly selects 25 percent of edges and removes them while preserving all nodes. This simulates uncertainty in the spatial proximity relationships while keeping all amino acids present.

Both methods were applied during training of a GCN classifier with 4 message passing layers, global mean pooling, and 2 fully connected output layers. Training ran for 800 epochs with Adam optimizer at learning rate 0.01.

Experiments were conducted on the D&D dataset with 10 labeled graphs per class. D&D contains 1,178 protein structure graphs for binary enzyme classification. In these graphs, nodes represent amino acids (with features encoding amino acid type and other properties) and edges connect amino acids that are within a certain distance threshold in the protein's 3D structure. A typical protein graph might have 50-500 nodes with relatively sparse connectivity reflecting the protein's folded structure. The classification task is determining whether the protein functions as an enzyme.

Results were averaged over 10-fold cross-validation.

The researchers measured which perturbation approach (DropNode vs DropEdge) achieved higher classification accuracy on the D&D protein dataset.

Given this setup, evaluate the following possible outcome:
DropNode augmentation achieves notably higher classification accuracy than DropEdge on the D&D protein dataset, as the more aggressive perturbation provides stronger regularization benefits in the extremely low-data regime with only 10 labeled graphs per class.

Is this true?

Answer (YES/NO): NO